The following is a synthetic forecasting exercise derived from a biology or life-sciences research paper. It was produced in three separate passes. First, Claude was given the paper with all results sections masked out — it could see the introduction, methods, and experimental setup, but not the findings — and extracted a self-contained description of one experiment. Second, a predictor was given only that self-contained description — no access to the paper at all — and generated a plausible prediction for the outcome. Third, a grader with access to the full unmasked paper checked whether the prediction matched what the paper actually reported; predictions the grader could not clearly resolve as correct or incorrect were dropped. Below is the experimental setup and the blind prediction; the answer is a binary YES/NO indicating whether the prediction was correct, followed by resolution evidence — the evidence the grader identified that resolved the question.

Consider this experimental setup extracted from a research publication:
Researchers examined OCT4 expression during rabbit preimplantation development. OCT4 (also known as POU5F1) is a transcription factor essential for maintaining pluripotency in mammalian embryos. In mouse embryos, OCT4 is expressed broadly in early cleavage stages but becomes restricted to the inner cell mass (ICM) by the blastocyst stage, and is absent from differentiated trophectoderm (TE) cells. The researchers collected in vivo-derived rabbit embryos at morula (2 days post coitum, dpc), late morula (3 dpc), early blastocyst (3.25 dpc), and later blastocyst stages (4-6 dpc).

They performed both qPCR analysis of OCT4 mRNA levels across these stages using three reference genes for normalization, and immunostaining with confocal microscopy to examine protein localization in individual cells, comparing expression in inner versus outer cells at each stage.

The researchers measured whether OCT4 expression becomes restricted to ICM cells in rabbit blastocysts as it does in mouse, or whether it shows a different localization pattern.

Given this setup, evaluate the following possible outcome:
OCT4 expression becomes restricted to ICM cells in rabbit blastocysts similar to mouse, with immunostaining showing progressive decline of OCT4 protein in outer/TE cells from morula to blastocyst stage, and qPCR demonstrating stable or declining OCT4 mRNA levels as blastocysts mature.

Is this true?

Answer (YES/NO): NO